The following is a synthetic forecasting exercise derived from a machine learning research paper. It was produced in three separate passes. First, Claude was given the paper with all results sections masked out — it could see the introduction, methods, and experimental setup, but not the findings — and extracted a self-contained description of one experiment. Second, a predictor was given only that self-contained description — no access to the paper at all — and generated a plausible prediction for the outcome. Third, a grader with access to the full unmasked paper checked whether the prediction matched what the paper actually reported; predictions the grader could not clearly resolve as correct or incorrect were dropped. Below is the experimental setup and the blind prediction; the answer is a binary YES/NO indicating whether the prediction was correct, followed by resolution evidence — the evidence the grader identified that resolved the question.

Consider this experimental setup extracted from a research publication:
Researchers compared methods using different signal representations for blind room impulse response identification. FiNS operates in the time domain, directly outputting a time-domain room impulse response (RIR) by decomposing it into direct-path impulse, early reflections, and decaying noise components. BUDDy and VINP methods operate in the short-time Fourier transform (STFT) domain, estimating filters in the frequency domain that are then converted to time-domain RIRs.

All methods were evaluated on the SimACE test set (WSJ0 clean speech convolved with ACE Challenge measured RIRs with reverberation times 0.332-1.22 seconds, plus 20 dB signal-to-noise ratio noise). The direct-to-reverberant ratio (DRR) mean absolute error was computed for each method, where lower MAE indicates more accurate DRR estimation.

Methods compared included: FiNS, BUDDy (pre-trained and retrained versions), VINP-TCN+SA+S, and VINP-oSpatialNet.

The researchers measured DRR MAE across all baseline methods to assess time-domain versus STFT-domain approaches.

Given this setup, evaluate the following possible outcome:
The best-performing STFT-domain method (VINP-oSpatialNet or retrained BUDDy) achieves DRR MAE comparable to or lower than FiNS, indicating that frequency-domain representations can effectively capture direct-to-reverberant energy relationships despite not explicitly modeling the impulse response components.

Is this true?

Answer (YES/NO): YES